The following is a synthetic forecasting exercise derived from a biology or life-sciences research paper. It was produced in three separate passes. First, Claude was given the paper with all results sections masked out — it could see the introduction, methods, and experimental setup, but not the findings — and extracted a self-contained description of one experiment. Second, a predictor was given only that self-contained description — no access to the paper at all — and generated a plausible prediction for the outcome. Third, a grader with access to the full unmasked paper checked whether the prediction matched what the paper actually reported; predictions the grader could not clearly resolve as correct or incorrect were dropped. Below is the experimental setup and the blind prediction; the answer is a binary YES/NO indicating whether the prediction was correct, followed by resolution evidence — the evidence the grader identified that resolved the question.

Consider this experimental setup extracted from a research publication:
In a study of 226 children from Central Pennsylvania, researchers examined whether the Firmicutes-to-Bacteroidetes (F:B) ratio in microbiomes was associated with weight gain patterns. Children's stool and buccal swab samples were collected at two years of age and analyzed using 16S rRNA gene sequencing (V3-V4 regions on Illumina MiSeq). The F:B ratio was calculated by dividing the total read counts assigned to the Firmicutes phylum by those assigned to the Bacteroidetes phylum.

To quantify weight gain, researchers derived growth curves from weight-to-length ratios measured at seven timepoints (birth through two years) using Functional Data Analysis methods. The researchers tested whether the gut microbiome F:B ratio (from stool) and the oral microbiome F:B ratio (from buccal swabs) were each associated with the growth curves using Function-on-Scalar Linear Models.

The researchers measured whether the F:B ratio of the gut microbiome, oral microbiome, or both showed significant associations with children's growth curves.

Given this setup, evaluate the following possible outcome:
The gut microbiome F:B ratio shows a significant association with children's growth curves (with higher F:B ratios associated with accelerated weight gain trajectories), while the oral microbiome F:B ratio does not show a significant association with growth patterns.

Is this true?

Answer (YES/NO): NO